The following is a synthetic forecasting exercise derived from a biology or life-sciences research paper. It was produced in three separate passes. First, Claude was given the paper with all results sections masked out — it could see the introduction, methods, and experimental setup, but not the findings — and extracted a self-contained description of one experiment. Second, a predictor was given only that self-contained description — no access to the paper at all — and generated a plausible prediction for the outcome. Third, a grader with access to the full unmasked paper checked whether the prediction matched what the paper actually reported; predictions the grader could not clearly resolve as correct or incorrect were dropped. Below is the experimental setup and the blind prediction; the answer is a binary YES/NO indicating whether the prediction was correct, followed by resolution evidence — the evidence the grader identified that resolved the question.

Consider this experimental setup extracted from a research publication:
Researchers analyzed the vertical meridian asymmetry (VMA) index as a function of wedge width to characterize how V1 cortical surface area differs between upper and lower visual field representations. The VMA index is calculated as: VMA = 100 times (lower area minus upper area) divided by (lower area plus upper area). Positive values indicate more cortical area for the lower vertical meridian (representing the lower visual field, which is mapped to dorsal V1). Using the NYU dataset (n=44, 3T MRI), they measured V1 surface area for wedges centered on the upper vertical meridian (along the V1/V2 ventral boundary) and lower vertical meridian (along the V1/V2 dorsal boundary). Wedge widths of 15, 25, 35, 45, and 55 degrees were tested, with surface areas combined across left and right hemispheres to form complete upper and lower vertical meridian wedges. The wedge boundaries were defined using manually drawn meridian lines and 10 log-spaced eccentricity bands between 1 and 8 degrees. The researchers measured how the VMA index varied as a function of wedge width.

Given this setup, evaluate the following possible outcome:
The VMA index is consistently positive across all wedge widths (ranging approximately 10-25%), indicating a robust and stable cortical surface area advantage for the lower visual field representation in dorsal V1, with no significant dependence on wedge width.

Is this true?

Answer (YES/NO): NO